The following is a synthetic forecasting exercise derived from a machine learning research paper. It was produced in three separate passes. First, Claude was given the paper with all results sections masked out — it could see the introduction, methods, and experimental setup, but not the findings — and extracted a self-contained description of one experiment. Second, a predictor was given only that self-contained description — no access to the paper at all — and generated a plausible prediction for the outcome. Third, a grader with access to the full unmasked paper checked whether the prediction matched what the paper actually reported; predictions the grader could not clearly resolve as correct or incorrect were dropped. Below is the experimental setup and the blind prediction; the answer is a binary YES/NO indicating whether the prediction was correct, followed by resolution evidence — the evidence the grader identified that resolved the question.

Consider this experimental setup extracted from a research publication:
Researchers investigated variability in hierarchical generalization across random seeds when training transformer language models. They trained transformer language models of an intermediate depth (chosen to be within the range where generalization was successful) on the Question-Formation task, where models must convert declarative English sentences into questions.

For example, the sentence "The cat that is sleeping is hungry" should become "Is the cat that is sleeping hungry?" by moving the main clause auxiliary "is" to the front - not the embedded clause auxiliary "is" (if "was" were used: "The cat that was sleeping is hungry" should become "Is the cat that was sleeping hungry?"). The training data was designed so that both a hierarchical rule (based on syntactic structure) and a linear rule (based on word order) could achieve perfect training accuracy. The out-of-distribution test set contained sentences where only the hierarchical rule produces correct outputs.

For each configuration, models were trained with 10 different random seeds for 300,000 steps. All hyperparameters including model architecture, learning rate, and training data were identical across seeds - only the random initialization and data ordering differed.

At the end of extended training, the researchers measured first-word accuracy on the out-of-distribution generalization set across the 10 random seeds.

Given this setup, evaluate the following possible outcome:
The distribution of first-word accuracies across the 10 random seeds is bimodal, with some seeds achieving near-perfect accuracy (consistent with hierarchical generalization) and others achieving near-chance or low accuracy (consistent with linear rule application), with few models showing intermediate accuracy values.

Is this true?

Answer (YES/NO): NO